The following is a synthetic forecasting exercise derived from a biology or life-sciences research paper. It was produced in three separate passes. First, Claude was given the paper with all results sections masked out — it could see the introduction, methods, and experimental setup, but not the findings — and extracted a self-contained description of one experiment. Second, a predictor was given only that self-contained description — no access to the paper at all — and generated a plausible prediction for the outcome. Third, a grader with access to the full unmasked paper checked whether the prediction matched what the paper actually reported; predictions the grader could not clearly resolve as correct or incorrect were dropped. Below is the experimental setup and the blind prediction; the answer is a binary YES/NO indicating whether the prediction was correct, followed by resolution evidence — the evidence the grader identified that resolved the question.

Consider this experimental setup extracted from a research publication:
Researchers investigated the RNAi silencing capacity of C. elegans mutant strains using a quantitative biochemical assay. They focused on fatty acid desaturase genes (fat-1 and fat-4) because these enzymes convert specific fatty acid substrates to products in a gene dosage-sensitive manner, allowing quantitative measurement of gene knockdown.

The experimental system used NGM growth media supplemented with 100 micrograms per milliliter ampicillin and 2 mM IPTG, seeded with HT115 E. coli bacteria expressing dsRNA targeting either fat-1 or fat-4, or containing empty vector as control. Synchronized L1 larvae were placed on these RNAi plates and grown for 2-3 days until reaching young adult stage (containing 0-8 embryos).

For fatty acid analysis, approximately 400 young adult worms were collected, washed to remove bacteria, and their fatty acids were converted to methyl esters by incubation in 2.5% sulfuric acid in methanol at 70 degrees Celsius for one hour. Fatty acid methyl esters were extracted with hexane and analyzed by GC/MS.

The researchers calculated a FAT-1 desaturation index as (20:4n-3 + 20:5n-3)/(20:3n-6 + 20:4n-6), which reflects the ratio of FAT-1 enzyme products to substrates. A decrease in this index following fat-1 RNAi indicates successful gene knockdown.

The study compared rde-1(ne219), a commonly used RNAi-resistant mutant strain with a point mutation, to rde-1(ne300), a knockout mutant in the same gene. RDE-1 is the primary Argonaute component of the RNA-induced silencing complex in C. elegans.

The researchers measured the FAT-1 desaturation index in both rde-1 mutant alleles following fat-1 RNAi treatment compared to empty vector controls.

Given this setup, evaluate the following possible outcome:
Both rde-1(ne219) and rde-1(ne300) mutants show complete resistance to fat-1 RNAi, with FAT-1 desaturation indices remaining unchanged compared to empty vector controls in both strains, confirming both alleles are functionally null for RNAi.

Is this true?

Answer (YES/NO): NO